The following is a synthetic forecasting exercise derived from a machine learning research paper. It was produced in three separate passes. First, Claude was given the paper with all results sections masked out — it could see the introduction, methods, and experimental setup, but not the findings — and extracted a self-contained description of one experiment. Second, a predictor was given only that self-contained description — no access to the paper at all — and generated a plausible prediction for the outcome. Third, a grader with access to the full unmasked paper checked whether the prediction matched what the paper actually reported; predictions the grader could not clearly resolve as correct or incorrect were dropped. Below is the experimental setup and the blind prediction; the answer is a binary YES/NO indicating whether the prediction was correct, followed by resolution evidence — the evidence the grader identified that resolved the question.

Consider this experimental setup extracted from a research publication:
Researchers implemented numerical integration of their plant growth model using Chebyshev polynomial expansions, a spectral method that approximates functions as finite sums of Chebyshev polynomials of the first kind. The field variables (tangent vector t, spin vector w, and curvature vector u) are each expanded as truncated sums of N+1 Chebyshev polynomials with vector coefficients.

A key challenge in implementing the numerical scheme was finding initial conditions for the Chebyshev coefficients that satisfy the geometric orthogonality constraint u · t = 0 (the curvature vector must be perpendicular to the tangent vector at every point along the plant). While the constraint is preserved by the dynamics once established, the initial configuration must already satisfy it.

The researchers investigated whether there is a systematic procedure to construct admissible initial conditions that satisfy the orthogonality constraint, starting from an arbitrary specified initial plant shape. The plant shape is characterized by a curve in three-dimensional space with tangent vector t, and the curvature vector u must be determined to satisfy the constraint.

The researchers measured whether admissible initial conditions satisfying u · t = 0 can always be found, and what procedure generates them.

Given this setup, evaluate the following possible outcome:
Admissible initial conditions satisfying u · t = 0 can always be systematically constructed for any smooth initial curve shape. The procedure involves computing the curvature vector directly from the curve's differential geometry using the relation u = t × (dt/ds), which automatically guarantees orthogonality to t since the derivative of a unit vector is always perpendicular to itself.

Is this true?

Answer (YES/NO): YES